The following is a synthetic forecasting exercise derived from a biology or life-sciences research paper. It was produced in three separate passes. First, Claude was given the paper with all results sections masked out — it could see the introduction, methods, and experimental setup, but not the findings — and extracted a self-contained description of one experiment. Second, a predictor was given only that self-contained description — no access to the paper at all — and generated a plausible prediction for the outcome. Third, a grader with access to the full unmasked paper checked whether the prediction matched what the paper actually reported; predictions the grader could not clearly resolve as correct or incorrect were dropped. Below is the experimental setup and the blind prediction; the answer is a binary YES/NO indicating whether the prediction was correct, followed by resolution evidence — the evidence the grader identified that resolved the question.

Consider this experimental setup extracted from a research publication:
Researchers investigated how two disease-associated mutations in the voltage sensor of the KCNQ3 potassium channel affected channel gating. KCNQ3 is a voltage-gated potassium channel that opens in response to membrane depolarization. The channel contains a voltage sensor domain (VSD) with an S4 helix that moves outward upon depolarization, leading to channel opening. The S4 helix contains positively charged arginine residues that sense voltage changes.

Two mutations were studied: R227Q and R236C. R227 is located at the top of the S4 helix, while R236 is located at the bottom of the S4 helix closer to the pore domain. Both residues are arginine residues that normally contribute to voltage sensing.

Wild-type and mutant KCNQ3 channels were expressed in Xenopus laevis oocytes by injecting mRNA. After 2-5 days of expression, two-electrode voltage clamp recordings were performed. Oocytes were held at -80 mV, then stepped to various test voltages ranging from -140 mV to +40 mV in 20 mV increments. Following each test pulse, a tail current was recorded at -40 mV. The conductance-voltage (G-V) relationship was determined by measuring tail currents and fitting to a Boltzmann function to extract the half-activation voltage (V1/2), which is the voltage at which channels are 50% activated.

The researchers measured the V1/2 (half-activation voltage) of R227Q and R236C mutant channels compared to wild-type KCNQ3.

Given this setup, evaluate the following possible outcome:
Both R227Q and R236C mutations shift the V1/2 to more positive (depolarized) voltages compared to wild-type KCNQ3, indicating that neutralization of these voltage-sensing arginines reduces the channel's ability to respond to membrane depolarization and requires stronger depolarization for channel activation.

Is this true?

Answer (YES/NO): NO